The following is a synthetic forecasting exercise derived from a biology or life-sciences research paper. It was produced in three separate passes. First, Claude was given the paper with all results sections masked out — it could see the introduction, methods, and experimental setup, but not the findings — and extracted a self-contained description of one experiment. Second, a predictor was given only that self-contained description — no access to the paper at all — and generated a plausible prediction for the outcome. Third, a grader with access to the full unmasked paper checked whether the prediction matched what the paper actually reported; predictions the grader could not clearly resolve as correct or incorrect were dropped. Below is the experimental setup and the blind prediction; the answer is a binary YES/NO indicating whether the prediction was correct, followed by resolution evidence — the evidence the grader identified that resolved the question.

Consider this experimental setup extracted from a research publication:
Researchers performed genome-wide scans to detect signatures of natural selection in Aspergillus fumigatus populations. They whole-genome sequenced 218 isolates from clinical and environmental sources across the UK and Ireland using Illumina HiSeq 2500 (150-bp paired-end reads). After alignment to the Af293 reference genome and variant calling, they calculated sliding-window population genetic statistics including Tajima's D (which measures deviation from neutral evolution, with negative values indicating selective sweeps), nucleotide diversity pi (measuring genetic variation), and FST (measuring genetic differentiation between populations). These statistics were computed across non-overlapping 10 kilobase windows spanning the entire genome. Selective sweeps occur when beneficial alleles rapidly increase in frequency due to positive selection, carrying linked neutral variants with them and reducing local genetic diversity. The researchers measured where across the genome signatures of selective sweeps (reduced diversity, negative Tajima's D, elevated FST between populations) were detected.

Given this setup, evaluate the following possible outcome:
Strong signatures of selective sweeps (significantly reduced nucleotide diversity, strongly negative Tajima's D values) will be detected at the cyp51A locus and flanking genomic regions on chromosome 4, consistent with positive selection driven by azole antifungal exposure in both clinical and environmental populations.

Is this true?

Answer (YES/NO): NO